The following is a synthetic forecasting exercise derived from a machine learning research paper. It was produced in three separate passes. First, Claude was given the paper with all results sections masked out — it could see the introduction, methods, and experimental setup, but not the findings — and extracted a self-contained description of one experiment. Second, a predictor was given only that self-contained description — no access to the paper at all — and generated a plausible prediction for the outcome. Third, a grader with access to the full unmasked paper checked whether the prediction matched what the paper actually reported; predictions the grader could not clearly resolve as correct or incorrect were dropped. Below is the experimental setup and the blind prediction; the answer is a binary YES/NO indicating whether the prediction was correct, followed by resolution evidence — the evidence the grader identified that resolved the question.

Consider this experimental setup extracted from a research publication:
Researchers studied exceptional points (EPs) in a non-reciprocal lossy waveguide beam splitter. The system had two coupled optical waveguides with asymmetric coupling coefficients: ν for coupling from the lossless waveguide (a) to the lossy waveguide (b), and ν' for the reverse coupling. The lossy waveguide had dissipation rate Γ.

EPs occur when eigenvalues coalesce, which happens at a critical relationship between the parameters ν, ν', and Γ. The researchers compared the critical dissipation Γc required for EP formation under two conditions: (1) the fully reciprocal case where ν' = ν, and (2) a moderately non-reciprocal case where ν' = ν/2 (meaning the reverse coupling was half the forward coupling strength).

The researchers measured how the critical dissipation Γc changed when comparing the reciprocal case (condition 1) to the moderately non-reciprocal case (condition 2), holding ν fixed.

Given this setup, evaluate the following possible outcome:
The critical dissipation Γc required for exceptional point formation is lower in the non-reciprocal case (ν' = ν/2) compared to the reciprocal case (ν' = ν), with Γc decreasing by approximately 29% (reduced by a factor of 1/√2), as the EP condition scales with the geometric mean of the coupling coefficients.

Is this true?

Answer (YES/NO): YES